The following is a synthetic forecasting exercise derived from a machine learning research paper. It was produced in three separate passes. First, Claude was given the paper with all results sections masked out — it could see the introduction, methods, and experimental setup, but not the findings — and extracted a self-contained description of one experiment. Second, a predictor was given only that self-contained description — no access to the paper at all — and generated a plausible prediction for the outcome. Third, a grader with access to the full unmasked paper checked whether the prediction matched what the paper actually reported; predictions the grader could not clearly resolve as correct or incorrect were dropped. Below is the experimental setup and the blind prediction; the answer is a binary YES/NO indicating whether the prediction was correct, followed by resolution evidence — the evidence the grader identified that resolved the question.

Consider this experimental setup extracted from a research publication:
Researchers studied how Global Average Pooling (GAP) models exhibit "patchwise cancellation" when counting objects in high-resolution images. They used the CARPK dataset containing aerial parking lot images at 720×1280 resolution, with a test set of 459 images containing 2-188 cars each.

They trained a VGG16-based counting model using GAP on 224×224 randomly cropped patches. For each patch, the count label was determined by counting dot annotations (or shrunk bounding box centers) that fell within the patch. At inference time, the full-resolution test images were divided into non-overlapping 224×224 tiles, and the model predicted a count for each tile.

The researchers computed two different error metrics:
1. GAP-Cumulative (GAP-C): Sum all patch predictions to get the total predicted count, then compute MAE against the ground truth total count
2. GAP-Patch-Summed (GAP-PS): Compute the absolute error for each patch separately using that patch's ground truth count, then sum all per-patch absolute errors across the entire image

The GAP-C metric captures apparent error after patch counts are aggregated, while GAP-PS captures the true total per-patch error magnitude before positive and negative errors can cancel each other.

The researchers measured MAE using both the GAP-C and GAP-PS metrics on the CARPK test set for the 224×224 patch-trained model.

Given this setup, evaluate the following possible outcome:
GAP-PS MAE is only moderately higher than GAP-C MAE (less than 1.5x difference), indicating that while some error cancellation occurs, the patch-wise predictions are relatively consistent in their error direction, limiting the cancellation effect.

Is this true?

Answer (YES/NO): NO